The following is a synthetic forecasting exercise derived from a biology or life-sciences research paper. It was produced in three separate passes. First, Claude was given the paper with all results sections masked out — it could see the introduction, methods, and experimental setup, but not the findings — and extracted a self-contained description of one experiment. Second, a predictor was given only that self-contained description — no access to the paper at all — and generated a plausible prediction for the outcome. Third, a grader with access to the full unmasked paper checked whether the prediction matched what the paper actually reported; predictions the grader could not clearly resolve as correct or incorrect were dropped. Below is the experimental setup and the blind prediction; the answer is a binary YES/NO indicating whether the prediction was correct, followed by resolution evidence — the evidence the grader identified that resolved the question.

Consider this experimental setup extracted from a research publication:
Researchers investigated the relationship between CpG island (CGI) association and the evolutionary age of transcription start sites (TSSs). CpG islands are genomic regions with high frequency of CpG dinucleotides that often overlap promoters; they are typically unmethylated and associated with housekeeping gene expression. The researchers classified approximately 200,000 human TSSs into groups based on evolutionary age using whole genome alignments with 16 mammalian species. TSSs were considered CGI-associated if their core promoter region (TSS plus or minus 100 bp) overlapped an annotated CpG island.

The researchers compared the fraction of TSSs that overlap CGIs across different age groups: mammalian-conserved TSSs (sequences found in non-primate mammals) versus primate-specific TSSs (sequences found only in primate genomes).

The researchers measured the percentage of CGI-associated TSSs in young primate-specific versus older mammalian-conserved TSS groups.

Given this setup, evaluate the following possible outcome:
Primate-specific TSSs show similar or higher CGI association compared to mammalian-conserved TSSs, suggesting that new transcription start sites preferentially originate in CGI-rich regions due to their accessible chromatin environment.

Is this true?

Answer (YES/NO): NO